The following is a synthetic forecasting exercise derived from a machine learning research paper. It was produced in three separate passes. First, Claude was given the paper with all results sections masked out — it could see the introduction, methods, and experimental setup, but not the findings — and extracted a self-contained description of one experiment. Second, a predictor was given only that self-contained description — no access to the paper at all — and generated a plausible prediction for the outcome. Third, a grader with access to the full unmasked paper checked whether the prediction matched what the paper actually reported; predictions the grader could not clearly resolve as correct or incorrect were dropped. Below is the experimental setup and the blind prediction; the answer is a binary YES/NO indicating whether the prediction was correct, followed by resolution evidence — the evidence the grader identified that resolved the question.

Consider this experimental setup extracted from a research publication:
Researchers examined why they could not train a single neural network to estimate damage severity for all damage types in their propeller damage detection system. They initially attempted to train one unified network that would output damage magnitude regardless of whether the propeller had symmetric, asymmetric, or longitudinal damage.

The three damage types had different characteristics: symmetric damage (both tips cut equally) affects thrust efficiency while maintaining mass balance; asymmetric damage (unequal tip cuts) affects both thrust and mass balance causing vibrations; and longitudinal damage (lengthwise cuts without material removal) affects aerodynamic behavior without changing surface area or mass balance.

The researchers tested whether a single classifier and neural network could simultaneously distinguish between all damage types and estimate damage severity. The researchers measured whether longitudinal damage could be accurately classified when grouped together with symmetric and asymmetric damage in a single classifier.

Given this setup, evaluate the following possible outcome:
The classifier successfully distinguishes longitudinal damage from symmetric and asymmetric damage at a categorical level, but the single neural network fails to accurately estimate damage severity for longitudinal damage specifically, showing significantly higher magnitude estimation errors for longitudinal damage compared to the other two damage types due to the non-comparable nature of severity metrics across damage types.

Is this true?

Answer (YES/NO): NO